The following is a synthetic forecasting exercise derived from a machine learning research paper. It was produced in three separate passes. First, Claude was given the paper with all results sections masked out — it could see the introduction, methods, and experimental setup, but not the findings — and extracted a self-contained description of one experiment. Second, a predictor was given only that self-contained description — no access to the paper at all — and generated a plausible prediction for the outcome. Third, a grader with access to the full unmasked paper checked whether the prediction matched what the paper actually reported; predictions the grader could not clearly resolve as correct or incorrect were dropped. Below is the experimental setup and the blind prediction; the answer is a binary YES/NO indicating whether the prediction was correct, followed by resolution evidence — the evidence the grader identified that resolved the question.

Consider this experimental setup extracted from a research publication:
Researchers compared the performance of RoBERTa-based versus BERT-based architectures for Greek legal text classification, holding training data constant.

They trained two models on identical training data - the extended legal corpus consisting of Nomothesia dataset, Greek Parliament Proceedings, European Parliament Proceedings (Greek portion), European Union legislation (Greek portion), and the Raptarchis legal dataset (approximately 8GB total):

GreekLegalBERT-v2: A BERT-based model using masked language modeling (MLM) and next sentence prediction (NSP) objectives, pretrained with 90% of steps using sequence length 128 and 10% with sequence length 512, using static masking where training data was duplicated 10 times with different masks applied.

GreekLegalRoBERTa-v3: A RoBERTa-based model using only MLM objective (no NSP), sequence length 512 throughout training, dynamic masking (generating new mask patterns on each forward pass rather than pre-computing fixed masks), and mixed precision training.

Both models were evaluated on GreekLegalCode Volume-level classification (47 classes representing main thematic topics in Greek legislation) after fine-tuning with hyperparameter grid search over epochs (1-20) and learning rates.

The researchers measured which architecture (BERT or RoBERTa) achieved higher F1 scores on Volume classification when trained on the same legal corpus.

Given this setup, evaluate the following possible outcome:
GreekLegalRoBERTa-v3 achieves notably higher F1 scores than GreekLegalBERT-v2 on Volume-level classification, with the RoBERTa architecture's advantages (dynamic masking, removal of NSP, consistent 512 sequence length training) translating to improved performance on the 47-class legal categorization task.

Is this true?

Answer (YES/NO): NO